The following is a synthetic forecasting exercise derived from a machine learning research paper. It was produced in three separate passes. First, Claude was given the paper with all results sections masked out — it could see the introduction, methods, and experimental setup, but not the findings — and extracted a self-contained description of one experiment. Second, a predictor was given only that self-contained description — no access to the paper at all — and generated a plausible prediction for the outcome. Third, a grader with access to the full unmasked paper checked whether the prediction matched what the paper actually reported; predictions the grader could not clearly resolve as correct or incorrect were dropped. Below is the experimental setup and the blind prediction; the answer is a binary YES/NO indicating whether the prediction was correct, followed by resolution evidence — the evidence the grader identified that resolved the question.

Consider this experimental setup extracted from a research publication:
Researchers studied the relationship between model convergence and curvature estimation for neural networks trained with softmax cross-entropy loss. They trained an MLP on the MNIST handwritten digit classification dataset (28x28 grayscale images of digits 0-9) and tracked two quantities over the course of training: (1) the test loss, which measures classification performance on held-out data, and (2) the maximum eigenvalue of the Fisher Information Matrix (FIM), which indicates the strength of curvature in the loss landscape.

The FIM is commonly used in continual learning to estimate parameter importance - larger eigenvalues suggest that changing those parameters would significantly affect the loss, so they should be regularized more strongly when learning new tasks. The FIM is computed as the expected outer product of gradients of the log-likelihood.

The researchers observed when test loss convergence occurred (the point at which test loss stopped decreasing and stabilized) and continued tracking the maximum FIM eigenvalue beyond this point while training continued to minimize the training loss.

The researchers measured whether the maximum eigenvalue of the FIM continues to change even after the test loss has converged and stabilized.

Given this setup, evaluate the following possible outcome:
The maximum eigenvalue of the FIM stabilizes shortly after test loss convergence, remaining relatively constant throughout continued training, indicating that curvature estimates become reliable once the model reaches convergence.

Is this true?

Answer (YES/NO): NO